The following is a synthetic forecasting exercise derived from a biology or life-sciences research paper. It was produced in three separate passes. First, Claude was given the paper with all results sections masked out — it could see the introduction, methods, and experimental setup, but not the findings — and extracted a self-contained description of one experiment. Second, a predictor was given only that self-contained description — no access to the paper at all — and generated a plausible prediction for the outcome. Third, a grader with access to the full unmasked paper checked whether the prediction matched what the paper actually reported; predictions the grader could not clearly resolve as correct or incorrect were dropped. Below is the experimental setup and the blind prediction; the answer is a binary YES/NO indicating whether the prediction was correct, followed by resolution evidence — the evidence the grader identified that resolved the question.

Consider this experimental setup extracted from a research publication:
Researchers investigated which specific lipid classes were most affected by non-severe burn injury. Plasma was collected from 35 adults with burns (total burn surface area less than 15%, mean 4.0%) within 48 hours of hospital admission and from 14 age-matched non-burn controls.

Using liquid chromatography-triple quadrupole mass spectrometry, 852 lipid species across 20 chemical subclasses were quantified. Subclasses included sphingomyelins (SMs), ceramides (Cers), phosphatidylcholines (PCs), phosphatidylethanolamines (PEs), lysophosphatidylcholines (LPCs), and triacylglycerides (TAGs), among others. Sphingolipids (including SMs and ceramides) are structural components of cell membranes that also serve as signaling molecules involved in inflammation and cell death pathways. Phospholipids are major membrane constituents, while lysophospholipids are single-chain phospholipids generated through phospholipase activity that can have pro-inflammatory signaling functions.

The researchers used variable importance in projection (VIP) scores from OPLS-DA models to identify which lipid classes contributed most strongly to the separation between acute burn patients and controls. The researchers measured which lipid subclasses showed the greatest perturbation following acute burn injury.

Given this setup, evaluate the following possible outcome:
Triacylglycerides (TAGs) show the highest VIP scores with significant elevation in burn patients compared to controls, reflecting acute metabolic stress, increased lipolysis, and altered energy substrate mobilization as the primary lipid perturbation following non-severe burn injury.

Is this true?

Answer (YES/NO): NO